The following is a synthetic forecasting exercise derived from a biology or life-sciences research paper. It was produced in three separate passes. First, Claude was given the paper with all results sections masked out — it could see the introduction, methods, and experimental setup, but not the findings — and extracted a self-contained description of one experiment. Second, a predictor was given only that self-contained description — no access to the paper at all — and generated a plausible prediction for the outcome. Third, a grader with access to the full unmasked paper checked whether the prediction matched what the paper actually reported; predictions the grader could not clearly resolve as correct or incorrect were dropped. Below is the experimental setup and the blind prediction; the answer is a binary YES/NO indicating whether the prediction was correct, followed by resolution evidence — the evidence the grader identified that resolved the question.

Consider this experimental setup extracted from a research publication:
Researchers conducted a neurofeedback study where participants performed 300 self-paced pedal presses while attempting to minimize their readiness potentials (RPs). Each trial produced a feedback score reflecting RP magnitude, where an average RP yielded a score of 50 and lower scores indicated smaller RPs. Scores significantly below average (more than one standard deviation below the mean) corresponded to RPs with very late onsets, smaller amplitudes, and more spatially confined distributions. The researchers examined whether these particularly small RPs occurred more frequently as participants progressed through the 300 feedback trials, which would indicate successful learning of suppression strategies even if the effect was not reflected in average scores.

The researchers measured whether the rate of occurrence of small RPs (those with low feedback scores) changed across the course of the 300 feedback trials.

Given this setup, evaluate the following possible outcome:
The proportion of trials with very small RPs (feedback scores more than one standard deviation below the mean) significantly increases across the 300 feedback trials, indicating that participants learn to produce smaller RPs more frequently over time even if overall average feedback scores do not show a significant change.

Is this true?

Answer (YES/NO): NO